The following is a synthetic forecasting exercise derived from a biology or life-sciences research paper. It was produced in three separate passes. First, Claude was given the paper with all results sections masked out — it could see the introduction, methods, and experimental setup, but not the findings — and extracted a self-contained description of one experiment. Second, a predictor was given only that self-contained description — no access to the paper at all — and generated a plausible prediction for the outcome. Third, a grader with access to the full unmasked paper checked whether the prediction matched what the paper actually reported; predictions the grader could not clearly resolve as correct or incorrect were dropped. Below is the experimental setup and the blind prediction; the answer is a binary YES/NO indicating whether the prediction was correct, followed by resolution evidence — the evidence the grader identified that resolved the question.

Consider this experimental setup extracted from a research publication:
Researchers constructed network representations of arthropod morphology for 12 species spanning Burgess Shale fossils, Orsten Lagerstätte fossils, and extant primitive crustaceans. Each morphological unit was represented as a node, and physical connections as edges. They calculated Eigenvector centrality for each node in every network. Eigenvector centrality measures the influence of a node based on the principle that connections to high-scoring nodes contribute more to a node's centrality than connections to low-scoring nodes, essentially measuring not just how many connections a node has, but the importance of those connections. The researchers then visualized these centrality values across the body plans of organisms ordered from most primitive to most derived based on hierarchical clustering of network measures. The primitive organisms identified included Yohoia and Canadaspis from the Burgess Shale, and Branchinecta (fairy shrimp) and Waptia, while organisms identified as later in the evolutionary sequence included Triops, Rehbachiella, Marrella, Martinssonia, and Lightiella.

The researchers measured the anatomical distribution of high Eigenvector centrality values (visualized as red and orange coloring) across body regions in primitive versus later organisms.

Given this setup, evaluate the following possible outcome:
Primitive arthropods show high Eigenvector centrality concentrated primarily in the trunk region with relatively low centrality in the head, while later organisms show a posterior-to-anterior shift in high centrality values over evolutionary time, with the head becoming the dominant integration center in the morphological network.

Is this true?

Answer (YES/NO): NO